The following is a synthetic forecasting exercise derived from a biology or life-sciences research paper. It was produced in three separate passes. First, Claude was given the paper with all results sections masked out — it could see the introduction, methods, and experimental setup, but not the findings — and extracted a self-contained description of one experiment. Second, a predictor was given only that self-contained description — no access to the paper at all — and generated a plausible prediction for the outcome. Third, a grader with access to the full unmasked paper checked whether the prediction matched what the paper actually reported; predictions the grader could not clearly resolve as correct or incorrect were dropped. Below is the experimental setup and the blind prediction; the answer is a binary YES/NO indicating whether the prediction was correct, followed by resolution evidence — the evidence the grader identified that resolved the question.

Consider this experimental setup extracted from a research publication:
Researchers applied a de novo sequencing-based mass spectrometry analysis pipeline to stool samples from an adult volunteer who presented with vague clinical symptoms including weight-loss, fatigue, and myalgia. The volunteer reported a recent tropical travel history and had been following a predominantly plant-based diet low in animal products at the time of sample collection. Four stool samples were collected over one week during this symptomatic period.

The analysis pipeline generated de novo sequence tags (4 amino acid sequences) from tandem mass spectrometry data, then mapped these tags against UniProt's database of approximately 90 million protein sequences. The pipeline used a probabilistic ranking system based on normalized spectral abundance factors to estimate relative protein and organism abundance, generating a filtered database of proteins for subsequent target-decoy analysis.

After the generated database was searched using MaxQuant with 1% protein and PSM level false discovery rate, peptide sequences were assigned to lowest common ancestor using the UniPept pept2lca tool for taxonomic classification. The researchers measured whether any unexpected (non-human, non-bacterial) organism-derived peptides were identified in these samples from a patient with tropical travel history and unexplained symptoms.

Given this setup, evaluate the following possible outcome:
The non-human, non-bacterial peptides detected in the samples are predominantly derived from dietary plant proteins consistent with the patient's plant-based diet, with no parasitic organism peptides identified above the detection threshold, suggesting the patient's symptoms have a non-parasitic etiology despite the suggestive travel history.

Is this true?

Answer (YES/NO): NO